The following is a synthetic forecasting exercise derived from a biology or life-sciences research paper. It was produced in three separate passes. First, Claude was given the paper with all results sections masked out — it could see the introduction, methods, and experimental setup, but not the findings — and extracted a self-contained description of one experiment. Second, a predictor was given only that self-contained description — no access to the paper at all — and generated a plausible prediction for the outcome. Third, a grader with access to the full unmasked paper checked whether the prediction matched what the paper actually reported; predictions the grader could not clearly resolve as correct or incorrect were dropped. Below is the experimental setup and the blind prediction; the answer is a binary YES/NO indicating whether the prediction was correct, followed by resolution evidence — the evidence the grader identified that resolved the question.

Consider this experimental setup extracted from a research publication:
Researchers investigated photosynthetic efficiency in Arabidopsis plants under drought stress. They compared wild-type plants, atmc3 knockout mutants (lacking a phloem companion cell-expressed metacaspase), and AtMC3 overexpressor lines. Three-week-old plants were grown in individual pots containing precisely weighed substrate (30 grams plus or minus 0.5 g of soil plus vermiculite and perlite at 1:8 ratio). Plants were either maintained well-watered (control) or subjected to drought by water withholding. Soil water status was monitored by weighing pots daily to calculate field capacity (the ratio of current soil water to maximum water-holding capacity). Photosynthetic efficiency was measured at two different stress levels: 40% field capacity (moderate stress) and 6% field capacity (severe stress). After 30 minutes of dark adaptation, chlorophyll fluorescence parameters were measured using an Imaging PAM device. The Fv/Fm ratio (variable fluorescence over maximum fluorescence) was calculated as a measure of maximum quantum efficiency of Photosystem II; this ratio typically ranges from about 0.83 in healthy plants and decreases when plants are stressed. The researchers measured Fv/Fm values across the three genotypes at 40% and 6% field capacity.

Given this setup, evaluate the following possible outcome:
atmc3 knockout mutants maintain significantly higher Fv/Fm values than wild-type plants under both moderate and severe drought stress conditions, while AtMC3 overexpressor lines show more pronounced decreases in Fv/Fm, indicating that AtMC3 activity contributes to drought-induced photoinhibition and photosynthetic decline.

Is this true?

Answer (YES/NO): NO